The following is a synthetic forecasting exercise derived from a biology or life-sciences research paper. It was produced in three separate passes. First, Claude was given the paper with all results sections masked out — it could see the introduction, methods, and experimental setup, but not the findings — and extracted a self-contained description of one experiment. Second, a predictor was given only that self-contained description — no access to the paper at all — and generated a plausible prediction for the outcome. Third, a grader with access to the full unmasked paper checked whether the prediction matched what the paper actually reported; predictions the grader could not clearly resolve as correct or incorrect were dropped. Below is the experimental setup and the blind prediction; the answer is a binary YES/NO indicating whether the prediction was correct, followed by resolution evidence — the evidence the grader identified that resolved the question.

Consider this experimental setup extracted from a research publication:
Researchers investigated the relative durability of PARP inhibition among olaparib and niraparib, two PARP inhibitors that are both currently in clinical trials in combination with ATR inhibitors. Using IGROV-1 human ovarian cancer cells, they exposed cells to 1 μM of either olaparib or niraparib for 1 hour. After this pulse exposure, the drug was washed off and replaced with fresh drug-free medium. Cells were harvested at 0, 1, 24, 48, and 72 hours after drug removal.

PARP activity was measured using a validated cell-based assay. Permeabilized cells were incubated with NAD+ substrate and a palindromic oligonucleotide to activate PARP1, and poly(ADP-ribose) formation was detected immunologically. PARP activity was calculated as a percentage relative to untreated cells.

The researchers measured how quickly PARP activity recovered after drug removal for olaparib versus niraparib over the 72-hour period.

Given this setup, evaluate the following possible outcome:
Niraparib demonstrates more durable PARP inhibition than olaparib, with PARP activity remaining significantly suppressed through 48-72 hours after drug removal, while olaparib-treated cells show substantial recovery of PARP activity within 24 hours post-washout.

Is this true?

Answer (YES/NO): NO